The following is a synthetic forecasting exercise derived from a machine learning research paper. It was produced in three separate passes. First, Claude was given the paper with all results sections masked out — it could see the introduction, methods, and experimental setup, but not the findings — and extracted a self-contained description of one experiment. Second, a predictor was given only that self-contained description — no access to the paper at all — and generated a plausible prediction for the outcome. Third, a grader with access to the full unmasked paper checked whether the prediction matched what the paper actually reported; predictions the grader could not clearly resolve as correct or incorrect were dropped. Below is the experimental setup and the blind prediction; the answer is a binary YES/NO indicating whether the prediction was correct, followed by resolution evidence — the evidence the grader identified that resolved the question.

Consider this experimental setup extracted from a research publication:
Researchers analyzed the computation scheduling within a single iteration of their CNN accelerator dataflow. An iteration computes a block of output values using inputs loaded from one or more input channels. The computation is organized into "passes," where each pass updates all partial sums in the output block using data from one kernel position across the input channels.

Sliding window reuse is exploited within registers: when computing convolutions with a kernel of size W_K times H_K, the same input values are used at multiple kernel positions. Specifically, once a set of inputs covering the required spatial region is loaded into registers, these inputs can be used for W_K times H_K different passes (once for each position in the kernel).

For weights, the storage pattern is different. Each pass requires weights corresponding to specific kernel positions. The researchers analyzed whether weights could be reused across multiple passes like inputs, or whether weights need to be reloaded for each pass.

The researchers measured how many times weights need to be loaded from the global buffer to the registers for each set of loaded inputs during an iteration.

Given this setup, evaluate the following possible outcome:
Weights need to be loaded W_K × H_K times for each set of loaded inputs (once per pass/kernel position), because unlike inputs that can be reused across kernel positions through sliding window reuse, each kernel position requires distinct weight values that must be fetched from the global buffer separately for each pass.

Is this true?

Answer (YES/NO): YES